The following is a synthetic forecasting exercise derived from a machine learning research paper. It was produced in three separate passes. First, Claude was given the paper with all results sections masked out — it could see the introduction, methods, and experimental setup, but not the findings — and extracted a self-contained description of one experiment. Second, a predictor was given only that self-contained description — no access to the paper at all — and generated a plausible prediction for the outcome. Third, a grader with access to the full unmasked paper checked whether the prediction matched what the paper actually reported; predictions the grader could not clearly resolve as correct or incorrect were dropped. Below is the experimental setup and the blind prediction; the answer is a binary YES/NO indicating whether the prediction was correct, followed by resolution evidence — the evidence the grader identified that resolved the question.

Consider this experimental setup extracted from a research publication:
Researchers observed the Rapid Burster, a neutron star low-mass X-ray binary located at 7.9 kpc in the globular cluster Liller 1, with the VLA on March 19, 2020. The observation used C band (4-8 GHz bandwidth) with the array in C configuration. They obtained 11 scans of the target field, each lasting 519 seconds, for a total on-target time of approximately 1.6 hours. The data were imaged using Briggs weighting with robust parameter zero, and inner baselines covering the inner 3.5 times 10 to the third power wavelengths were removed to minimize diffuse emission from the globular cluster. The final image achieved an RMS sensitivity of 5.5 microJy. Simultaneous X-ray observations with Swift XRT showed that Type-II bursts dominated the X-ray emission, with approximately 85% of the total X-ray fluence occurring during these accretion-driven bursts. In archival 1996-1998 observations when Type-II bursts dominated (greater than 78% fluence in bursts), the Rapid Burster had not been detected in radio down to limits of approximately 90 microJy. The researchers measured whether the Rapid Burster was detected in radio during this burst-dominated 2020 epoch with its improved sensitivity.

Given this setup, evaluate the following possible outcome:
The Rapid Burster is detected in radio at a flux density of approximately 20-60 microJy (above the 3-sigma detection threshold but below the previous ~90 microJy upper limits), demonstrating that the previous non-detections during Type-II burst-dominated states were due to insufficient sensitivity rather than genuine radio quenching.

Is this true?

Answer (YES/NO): NO